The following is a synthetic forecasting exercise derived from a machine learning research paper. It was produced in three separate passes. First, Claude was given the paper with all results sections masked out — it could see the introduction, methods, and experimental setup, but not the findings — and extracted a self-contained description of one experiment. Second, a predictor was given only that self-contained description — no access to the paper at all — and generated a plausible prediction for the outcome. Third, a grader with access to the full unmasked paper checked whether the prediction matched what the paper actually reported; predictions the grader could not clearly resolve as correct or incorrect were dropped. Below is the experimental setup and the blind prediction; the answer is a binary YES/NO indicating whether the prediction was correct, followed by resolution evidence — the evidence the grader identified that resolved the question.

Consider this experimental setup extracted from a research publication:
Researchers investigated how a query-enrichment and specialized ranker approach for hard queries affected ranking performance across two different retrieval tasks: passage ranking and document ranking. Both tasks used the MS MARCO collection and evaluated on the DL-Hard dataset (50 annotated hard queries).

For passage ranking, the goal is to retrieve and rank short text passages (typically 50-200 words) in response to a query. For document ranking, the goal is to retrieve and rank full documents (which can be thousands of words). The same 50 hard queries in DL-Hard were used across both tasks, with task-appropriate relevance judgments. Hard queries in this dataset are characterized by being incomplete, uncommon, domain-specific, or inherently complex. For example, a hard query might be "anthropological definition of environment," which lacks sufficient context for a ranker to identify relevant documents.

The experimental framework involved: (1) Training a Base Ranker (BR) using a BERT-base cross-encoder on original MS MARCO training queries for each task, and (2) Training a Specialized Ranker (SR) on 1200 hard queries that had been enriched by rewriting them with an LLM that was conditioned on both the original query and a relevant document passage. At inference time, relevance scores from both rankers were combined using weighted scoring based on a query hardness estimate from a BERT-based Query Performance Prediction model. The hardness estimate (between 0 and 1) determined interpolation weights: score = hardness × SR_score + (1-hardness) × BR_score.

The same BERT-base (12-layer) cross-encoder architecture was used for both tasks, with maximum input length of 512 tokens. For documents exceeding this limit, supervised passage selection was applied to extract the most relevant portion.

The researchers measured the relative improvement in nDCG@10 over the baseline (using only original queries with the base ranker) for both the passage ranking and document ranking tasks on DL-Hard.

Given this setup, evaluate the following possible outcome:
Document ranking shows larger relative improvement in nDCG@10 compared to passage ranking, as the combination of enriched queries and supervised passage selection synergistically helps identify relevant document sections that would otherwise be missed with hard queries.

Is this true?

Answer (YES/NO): YES